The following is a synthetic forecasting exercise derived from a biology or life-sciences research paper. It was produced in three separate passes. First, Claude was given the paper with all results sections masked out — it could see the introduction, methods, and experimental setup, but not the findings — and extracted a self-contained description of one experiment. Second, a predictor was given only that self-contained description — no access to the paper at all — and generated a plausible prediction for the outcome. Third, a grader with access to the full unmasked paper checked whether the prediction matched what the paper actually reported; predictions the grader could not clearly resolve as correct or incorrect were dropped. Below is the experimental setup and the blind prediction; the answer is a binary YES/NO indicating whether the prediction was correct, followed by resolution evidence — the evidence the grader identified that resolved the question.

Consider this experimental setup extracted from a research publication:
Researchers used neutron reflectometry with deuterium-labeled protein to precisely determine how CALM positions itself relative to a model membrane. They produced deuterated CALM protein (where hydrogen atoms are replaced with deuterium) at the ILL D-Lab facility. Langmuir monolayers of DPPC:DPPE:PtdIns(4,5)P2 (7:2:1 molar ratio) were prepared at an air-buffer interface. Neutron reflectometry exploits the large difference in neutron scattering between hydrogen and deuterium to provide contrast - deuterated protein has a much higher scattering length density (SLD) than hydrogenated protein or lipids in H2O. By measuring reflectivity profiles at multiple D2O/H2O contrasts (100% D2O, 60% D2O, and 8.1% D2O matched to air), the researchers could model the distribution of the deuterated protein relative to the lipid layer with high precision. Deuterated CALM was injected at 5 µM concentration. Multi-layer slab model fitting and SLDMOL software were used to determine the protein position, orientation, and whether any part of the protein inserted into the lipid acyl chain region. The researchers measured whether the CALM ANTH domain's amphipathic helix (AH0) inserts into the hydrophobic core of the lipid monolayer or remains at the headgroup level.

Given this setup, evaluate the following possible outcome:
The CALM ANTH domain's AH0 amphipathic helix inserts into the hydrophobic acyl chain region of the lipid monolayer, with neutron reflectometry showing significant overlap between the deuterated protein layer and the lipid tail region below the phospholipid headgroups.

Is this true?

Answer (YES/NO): NO